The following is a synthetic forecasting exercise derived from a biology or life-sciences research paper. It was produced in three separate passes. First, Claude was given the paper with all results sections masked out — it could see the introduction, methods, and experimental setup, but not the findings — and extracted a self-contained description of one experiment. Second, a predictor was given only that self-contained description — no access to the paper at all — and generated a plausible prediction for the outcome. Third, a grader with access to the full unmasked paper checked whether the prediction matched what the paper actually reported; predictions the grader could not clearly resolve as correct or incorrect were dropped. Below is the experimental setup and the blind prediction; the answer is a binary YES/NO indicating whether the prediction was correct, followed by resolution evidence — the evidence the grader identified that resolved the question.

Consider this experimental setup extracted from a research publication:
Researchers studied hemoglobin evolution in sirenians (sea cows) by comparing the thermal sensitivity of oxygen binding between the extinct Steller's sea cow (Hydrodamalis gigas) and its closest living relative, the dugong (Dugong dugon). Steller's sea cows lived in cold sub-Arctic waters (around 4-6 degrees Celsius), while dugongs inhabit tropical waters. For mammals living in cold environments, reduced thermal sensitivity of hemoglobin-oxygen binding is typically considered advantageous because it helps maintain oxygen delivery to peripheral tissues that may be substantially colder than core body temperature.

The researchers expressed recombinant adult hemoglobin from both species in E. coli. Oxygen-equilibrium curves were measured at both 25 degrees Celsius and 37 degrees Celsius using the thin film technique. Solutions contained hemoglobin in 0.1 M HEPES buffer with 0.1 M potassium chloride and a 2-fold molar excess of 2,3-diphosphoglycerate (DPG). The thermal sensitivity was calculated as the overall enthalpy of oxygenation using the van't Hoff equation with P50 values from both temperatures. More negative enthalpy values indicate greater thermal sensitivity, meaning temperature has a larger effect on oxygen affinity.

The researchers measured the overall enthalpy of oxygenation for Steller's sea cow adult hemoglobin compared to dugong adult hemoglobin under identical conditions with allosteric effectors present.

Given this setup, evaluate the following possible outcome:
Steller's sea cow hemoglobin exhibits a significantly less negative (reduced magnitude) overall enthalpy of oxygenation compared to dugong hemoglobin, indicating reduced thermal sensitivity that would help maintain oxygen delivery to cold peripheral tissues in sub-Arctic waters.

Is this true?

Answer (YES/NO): YES